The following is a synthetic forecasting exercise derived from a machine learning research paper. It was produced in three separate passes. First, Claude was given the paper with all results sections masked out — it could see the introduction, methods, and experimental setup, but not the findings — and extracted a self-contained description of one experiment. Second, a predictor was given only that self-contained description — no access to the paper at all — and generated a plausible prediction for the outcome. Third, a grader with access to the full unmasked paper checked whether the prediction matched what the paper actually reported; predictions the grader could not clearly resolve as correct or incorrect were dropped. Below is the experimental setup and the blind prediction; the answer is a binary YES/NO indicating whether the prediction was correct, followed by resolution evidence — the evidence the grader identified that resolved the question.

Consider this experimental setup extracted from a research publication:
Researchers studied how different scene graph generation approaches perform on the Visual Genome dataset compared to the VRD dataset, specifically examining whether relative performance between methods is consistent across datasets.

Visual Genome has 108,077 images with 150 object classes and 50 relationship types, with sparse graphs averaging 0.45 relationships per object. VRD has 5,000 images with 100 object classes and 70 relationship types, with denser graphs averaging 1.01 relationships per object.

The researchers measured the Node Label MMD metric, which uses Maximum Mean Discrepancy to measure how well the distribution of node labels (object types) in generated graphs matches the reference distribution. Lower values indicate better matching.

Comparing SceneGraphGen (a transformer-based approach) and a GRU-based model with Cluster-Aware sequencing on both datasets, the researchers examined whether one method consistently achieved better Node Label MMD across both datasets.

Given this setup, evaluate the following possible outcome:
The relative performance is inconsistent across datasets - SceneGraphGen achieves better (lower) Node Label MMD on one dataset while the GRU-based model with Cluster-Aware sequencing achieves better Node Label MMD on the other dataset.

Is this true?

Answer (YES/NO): YES